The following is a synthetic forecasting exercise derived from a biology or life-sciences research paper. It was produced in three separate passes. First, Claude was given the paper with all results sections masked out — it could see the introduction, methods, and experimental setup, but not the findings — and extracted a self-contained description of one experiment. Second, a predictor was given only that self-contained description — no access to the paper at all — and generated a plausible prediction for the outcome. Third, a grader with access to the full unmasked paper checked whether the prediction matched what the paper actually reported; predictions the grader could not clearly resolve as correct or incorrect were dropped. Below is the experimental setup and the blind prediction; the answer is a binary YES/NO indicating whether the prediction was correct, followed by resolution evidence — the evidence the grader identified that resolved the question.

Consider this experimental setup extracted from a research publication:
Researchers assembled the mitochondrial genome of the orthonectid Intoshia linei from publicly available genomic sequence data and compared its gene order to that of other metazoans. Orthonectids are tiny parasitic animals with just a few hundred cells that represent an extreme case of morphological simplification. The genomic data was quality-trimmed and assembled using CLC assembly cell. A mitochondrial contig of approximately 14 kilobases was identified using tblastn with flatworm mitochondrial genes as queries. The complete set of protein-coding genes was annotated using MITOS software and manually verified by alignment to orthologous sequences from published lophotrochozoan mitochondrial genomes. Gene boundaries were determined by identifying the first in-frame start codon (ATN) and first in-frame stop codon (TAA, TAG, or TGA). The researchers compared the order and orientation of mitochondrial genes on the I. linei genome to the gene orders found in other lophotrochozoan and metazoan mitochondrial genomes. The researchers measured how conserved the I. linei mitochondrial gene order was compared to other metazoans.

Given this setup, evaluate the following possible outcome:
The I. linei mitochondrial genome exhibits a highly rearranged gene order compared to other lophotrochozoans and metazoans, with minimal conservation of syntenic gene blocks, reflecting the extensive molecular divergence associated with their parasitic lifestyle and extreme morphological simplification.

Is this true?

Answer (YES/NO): YES